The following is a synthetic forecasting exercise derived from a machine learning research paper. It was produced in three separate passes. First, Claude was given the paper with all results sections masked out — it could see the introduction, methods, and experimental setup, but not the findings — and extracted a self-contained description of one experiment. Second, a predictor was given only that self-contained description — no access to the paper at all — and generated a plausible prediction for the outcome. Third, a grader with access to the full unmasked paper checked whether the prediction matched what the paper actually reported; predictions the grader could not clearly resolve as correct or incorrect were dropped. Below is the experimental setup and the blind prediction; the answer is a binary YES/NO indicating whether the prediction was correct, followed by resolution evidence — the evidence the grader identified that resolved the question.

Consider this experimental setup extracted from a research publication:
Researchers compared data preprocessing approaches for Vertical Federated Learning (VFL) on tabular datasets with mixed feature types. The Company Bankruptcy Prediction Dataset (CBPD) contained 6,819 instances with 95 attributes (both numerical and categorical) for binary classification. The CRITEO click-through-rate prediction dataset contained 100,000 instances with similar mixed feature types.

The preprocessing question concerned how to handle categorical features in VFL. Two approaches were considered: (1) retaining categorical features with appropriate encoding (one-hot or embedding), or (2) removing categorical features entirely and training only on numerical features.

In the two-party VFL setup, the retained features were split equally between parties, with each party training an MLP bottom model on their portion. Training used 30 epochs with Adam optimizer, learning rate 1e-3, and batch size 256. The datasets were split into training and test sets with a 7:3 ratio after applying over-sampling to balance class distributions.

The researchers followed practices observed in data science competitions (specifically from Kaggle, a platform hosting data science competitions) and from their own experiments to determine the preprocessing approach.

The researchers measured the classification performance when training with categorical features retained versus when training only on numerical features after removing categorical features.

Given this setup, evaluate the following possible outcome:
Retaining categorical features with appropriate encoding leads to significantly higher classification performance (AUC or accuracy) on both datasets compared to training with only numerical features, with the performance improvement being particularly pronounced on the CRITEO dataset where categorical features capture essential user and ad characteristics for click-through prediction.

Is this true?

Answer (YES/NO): NO